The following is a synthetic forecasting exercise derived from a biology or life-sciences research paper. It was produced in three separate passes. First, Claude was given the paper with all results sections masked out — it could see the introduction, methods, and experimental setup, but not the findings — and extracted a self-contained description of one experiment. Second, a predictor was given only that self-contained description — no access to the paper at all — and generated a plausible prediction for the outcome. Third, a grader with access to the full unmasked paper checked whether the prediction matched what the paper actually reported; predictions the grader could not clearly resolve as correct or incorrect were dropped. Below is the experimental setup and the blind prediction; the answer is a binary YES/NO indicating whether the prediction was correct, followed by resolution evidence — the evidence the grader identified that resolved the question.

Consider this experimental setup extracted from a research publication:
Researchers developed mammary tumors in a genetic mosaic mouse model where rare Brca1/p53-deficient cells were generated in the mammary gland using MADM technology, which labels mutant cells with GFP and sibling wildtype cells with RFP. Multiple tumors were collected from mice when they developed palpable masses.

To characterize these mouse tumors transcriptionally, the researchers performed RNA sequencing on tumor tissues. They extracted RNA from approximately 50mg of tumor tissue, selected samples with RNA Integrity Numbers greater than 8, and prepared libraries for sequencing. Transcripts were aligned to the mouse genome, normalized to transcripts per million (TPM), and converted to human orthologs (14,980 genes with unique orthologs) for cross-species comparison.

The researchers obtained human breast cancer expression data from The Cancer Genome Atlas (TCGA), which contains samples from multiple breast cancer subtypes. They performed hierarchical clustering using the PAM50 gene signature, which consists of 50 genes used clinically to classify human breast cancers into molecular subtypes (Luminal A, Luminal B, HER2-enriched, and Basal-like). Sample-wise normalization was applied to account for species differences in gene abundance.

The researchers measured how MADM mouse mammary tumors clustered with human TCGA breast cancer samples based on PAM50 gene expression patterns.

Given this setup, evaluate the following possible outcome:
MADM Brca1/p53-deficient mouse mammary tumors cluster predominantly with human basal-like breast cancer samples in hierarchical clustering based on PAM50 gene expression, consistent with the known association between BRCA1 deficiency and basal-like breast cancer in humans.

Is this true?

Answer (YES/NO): YES